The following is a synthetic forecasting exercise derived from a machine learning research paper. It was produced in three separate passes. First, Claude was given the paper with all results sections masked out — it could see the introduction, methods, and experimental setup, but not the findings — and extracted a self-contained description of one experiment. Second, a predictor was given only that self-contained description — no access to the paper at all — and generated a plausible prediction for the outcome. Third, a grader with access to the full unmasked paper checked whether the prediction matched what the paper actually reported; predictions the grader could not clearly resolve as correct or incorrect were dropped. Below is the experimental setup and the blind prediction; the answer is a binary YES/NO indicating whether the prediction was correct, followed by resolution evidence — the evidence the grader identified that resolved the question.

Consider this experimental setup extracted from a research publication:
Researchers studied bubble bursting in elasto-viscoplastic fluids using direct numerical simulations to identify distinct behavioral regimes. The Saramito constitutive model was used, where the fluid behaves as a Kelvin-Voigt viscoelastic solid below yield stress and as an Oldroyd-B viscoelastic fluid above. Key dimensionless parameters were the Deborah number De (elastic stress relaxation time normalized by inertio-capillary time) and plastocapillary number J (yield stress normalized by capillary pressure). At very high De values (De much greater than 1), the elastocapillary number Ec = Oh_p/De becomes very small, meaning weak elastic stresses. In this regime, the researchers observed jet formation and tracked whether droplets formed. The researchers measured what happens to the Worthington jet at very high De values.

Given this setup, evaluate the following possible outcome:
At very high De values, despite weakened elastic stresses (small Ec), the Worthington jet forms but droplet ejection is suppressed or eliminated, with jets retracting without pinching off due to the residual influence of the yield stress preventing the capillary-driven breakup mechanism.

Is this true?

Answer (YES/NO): NO